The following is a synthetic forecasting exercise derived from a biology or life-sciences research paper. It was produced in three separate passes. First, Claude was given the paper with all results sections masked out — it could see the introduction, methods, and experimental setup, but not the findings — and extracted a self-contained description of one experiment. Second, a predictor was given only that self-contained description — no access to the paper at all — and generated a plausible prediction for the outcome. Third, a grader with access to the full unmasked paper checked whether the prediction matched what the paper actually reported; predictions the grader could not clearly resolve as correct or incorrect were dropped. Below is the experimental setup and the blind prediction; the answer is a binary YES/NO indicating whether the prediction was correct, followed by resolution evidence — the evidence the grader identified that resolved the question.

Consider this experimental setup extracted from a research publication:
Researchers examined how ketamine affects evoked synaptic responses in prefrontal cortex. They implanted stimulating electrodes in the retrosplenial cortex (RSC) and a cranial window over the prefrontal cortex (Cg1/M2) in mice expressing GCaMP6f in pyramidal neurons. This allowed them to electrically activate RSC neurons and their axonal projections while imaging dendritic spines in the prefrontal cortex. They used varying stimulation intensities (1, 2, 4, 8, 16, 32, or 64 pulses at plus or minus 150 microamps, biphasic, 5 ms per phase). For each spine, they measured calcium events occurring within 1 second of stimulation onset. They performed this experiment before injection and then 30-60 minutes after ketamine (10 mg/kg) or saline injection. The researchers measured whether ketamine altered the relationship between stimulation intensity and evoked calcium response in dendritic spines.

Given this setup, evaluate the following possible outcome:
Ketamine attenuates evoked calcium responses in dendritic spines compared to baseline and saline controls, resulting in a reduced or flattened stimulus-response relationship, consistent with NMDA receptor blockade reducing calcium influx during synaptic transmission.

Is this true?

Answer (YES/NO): NO